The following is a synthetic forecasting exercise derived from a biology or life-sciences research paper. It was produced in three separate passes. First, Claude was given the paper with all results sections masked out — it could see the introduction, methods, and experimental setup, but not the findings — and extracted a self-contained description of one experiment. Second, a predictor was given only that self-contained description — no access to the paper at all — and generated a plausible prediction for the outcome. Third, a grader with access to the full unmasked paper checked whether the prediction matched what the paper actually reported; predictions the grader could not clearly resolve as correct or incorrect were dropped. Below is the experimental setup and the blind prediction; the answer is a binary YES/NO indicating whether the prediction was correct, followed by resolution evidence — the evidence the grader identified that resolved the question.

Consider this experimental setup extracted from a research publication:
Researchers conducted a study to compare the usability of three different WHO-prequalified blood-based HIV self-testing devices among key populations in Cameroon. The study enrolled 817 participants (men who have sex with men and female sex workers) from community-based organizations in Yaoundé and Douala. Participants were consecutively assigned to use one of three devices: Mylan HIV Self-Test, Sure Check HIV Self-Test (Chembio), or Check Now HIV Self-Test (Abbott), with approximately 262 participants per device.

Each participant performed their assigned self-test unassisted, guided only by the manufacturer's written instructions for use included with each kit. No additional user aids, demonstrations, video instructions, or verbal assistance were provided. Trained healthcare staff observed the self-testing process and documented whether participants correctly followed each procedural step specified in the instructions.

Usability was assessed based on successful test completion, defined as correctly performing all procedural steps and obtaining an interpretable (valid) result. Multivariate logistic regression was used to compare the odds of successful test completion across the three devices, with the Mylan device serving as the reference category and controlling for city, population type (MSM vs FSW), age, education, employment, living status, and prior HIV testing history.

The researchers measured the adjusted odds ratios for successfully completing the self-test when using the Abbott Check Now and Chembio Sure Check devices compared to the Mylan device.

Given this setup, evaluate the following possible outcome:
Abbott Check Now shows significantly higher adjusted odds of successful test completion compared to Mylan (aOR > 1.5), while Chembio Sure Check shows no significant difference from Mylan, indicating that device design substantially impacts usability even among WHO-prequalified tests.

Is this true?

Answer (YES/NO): NO